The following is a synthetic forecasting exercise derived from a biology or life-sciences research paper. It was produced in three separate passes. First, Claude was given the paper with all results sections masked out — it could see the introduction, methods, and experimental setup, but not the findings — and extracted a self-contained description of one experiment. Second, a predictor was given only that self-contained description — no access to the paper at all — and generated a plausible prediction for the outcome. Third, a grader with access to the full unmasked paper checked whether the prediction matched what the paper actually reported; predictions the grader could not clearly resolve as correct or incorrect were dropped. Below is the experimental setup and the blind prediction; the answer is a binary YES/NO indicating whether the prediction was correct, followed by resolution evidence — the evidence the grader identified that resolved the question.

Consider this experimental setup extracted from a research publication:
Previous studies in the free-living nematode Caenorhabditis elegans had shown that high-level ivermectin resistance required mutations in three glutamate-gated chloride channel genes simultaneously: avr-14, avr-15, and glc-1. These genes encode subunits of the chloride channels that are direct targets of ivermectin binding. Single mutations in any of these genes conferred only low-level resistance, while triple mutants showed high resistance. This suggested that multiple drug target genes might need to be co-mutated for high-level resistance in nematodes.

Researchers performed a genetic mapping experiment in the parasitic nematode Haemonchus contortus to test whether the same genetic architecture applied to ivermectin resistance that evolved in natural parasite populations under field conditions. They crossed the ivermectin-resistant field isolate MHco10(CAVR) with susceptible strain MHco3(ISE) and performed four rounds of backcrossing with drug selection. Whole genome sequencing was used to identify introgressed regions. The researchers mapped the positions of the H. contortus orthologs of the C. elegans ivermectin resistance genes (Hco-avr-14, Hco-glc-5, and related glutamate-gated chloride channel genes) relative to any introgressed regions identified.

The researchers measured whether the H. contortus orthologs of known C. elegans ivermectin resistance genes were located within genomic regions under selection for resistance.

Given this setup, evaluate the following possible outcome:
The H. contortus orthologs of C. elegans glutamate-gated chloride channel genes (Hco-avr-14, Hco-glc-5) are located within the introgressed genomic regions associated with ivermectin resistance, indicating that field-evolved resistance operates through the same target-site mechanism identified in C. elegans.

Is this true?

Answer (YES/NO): NO